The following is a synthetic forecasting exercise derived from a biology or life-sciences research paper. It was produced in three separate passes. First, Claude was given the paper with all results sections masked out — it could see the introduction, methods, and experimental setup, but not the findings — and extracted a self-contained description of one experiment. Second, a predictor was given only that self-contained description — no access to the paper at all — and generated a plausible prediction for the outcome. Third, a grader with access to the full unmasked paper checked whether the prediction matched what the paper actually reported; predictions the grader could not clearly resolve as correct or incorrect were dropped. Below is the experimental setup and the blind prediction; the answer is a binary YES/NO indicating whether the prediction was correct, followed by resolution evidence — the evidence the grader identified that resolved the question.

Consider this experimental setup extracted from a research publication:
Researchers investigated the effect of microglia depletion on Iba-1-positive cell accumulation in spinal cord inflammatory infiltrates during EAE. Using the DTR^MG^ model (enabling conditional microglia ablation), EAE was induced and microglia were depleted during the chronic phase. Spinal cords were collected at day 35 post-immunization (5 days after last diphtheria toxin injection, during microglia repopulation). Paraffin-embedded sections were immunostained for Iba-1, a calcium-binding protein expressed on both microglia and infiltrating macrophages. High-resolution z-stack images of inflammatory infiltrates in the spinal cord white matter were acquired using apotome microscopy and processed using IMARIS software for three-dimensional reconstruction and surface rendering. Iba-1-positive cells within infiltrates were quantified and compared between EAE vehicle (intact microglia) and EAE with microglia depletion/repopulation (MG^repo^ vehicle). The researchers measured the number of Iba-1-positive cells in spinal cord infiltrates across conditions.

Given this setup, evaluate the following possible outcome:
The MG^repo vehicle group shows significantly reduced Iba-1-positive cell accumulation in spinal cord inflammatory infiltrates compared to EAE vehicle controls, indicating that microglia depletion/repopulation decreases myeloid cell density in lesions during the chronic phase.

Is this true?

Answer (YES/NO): YES